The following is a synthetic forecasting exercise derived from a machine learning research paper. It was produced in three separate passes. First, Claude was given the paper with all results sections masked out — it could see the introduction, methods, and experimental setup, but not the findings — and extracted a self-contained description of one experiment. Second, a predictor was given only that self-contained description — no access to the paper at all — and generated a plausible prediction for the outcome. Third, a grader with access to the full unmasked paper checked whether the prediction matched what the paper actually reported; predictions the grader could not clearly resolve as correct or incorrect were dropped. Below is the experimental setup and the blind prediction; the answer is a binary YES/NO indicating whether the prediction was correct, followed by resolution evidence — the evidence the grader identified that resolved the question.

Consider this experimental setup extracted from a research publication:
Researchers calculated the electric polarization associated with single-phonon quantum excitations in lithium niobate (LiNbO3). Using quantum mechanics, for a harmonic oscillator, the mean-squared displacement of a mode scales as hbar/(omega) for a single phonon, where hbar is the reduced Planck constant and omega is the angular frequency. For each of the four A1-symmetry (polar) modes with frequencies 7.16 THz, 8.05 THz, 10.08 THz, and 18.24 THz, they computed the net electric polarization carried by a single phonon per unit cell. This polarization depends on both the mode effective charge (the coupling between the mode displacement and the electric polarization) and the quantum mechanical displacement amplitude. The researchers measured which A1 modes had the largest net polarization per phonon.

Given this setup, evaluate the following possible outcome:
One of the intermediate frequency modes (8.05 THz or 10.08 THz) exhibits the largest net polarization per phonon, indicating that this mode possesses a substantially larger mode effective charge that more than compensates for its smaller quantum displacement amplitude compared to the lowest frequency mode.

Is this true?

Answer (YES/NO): NO